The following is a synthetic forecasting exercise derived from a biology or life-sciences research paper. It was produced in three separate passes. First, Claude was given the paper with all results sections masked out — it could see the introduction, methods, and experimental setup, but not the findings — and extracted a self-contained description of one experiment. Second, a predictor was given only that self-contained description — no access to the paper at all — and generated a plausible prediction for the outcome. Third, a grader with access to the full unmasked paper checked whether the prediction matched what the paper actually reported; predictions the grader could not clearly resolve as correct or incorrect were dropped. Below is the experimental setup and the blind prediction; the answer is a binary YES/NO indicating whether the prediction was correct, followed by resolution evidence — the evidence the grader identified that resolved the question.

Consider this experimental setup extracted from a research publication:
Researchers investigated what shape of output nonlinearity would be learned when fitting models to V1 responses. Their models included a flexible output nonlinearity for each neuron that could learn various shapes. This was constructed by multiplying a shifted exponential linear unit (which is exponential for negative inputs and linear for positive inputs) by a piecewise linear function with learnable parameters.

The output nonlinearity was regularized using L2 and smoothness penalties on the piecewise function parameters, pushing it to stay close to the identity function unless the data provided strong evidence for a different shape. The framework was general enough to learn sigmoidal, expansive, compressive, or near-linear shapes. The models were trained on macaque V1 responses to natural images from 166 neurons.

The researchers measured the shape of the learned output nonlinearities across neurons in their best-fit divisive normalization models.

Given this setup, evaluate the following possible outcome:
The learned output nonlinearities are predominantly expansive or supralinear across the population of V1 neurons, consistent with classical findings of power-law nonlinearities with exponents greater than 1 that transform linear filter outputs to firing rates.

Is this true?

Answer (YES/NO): NO